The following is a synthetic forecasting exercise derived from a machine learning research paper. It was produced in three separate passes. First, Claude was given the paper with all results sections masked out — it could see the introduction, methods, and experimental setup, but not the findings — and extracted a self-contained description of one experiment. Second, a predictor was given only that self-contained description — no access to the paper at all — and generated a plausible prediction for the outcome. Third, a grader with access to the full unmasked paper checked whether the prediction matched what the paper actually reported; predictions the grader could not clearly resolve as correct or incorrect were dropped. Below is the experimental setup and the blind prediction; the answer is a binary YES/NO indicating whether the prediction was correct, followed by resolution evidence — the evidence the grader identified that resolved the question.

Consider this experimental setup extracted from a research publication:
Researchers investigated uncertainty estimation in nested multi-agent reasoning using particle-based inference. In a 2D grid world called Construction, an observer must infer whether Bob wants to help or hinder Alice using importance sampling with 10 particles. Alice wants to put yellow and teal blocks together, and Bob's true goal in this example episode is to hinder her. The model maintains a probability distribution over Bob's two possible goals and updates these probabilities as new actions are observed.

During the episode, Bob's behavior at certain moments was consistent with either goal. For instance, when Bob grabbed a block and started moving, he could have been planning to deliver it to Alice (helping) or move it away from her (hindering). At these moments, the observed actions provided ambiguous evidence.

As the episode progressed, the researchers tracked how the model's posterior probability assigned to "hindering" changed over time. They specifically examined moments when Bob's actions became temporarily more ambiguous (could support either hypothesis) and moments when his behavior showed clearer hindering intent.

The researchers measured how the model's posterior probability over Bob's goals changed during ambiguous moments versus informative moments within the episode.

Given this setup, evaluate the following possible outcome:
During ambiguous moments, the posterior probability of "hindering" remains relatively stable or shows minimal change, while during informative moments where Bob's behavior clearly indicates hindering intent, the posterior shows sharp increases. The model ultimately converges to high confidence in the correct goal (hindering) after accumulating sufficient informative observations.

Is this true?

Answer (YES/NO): NO